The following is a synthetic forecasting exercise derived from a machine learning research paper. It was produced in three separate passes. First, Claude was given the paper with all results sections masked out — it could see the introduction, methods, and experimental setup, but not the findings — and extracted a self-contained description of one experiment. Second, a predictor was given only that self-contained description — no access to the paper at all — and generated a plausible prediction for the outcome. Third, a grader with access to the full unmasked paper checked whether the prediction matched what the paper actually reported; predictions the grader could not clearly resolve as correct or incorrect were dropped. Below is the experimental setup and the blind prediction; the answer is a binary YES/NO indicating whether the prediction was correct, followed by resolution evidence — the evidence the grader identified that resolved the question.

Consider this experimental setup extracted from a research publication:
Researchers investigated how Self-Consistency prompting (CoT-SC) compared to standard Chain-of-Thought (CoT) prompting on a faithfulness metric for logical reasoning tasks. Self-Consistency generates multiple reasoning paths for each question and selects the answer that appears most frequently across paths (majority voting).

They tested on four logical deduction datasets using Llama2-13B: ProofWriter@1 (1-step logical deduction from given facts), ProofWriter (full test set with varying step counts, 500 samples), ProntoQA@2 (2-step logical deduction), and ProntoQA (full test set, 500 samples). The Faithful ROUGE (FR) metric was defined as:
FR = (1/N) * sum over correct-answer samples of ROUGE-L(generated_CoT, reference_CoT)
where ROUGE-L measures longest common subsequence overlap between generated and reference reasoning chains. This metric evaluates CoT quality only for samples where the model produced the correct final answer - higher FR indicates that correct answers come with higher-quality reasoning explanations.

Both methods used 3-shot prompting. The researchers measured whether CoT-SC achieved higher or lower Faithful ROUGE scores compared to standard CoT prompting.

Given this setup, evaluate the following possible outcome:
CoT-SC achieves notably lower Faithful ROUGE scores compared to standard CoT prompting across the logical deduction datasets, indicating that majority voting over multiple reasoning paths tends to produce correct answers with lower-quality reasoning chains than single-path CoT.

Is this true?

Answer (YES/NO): NO